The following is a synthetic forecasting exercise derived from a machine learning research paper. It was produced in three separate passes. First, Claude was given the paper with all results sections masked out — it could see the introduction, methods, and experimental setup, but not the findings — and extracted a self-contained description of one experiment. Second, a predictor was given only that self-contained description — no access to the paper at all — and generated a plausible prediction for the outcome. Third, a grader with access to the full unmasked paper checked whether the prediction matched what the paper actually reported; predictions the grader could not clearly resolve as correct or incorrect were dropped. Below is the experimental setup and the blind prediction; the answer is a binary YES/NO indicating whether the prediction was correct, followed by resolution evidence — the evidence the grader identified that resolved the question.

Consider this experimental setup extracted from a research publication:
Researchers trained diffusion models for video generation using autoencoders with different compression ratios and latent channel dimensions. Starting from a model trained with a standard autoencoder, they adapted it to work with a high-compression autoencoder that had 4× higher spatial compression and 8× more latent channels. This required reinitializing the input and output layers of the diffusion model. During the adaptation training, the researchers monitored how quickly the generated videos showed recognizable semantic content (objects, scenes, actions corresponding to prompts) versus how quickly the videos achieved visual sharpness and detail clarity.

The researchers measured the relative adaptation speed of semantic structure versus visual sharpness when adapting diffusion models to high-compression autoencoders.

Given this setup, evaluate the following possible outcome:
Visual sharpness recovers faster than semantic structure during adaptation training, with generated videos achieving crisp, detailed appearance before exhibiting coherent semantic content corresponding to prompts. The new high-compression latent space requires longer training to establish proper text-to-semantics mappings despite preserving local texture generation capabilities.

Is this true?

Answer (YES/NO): NO